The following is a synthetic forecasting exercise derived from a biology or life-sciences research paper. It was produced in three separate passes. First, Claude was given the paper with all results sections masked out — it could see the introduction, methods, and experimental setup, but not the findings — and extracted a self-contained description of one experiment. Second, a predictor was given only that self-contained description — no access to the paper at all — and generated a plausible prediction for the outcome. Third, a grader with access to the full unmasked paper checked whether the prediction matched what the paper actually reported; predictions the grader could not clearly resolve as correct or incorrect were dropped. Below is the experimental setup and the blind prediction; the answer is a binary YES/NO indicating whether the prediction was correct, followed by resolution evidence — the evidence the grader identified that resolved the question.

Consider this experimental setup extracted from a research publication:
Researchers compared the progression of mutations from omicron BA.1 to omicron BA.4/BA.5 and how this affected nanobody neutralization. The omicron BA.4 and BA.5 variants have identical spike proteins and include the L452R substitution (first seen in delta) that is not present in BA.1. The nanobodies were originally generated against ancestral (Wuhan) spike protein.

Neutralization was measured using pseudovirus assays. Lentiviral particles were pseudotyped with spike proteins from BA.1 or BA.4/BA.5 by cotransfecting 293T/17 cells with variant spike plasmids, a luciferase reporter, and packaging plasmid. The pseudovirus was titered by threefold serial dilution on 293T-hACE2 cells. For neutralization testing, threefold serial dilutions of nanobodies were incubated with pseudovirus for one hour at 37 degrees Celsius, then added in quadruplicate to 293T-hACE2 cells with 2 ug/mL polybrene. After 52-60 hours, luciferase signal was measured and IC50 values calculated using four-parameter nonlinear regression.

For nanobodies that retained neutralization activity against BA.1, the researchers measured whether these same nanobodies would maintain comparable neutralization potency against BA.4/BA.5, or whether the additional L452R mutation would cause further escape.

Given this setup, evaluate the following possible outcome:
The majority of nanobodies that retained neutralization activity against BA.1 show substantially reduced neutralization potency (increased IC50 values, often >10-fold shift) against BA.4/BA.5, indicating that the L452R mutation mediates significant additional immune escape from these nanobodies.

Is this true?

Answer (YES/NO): NO